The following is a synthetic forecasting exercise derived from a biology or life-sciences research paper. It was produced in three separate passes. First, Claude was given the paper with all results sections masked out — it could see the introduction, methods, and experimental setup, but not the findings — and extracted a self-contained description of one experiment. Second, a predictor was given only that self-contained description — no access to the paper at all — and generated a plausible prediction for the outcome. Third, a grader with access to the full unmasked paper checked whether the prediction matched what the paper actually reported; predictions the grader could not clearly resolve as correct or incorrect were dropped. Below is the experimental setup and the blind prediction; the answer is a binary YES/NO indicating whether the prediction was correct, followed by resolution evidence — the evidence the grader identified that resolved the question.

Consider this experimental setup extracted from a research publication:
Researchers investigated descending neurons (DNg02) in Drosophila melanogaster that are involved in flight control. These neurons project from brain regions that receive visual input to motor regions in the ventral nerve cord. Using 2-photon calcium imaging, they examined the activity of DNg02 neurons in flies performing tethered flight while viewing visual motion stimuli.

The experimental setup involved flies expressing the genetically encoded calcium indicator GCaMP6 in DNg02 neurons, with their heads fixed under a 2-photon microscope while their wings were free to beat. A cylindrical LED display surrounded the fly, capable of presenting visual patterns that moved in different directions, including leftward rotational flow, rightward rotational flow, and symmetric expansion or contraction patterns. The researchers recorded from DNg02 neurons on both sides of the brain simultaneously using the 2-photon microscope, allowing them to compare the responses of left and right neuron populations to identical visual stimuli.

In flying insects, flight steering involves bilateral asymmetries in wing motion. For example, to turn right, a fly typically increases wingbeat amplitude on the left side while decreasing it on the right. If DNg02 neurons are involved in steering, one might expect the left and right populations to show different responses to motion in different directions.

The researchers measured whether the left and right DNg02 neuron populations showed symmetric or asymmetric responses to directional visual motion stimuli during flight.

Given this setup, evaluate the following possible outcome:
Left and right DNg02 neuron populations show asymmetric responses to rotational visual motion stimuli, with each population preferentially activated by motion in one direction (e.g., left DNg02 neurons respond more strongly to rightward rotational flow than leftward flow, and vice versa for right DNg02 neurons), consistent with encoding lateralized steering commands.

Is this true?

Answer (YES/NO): NO